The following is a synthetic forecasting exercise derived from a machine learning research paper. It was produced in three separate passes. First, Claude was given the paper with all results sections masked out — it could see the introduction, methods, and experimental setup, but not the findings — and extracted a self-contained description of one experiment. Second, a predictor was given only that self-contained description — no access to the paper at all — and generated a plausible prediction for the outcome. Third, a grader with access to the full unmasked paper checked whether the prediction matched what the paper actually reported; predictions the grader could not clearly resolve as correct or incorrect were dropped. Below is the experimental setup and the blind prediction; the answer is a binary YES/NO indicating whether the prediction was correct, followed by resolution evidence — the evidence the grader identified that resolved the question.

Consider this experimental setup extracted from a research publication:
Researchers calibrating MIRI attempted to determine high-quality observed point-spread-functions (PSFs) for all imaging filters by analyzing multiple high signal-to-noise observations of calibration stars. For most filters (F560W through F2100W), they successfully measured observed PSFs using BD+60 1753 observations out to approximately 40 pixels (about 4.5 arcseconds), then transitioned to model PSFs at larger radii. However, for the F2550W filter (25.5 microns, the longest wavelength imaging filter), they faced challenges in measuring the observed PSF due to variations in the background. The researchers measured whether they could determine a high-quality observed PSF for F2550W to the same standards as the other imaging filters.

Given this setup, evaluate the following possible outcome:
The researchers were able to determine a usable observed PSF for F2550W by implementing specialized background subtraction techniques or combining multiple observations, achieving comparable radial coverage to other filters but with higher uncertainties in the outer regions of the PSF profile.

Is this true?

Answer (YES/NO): NO